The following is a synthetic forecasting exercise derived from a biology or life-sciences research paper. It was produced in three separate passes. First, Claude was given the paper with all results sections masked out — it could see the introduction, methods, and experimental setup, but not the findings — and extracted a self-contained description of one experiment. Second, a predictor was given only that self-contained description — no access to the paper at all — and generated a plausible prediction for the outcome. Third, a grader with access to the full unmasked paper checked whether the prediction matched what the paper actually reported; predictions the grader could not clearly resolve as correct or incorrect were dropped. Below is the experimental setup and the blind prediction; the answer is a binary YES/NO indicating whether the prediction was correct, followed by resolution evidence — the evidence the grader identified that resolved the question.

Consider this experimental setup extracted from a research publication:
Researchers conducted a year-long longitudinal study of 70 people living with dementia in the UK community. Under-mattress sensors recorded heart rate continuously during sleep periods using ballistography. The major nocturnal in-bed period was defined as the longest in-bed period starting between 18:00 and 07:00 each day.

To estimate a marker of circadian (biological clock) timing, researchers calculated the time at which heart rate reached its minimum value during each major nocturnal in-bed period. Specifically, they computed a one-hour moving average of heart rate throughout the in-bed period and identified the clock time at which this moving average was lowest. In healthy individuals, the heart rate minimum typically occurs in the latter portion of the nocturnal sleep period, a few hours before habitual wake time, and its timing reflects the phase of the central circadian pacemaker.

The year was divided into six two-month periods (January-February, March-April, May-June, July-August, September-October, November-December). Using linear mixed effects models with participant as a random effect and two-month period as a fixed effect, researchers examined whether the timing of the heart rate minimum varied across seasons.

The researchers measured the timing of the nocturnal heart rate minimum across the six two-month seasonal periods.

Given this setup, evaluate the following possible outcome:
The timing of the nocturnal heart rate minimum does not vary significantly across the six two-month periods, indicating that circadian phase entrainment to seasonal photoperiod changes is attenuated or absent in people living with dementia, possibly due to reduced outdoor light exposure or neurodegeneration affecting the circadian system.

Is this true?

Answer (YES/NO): NO